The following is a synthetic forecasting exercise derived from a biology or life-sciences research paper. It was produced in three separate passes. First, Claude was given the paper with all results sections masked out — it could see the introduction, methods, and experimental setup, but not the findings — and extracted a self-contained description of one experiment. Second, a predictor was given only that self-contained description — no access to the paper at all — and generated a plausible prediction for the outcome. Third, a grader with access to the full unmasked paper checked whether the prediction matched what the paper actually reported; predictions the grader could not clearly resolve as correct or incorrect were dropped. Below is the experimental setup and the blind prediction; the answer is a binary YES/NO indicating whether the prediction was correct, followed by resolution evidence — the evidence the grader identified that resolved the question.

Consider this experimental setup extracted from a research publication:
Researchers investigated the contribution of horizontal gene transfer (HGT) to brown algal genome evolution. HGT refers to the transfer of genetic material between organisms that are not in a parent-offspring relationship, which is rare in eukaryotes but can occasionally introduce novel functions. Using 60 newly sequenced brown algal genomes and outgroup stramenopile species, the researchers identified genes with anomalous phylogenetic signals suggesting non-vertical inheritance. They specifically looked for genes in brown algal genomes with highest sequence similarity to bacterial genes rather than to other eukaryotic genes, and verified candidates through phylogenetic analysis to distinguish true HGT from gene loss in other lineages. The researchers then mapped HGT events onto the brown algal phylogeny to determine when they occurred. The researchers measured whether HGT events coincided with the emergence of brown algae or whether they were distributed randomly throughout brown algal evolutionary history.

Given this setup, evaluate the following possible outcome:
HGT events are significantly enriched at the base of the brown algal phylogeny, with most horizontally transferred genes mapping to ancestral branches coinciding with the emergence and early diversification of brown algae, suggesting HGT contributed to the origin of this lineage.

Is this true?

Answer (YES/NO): NO